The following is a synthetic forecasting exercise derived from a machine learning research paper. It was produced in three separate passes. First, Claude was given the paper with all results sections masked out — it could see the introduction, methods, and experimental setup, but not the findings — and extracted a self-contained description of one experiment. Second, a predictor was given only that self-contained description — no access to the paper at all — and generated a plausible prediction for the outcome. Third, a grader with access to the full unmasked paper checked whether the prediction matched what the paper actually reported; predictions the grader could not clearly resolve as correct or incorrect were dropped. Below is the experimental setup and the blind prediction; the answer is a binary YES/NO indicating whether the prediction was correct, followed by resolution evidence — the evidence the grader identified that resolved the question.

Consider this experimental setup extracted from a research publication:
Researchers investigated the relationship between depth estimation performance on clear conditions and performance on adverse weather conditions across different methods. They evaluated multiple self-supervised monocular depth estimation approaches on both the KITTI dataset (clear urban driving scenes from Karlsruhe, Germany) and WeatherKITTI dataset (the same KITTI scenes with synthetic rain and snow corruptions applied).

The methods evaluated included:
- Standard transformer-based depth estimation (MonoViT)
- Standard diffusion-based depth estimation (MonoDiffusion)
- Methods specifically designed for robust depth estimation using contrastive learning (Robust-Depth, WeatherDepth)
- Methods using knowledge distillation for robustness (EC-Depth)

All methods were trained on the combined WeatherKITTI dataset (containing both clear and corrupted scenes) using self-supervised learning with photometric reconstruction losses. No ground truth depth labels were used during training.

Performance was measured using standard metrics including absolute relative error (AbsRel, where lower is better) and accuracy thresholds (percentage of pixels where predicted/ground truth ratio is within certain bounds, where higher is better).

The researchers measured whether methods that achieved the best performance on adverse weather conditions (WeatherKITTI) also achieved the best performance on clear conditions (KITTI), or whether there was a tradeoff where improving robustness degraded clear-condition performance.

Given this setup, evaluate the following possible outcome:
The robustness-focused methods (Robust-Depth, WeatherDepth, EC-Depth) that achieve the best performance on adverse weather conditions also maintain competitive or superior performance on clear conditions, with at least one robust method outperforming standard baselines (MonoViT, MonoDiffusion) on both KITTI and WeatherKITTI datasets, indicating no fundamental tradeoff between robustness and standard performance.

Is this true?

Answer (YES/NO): YES